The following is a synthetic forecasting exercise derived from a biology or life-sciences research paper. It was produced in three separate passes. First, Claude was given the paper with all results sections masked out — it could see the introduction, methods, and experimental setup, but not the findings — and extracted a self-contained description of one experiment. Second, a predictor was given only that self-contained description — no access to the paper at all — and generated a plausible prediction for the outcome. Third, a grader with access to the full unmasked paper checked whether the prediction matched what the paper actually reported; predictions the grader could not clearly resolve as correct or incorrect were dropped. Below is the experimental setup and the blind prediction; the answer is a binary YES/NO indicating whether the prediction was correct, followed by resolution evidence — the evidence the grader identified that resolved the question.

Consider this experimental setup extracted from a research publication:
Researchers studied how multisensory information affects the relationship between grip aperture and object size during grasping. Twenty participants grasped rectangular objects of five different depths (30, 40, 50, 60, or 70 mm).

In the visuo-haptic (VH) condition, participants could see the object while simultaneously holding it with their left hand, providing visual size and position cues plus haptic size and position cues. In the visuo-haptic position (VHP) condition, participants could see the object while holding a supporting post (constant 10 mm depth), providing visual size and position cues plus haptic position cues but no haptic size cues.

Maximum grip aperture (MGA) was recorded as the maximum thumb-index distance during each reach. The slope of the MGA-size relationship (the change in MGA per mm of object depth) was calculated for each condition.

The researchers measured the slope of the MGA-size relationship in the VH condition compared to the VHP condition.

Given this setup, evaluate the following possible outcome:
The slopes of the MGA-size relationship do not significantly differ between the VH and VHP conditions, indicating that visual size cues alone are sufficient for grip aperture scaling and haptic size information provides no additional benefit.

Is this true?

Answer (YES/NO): YES